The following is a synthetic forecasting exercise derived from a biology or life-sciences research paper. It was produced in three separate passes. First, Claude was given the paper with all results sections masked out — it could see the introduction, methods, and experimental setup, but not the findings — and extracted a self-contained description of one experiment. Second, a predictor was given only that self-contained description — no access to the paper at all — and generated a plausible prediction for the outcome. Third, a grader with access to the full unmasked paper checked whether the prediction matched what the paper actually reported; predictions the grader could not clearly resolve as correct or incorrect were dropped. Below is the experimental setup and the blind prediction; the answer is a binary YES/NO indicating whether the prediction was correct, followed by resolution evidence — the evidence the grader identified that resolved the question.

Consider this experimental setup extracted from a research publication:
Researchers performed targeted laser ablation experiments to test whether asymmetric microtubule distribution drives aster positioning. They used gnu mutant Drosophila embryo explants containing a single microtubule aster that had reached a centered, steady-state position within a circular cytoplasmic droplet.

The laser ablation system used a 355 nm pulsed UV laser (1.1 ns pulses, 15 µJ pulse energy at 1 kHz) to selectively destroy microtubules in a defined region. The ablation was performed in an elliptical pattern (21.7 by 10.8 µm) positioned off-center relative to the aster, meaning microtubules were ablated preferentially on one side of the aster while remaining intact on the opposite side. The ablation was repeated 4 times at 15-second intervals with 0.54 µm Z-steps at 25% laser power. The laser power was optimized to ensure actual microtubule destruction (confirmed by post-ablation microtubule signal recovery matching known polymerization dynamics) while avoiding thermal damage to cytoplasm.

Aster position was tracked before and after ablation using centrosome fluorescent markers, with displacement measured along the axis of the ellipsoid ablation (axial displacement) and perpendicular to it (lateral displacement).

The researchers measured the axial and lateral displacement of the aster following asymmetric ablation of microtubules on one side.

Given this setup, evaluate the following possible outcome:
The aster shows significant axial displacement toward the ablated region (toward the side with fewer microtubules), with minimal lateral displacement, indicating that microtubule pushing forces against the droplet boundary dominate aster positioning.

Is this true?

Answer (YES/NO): YES